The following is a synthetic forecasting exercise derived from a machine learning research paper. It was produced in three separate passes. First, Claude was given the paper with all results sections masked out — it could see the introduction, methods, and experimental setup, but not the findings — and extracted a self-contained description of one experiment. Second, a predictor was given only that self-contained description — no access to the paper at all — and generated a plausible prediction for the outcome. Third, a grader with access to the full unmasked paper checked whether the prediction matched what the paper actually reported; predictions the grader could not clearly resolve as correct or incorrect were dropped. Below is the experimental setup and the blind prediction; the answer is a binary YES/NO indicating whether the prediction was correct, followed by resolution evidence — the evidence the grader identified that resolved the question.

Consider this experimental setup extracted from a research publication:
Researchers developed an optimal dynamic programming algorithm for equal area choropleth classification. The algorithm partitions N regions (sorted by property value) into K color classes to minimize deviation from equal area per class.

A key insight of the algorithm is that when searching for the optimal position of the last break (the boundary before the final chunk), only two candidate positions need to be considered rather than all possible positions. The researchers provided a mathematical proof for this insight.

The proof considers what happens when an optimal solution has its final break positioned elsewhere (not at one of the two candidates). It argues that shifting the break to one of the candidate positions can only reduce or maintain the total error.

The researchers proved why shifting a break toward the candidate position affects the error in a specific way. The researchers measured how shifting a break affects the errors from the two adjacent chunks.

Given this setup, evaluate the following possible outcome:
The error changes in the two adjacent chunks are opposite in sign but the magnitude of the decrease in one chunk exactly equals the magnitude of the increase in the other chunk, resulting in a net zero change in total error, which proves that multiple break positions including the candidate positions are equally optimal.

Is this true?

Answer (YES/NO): NO